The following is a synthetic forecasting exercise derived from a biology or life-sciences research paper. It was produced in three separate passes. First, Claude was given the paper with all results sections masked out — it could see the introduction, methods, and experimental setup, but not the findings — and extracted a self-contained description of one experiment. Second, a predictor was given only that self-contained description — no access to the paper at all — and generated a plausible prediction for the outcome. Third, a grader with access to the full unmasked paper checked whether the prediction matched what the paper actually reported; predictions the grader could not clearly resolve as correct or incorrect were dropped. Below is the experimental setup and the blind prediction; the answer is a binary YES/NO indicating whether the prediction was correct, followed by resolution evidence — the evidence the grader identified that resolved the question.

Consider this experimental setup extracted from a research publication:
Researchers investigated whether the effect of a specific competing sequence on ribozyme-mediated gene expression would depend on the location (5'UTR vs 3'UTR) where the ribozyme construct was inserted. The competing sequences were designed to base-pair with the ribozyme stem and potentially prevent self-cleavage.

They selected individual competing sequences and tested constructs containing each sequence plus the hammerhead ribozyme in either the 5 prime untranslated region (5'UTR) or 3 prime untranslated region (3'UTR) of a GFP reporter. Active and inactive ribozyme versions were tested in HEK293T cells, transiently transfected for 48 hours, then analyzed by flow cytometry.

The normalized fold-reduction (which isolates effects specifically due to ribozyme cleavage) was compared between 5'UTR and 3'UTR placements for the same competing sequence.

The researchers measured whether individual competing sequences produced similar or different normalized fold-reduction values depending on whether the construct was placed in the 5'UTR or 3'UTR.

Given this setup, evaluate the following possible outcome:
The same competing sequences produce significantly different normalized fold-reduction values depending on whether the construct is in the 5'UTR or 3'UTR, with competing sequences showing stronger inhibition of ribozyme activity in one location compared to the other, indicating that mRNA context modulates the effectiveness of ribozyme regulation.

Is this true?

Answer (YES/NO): YES